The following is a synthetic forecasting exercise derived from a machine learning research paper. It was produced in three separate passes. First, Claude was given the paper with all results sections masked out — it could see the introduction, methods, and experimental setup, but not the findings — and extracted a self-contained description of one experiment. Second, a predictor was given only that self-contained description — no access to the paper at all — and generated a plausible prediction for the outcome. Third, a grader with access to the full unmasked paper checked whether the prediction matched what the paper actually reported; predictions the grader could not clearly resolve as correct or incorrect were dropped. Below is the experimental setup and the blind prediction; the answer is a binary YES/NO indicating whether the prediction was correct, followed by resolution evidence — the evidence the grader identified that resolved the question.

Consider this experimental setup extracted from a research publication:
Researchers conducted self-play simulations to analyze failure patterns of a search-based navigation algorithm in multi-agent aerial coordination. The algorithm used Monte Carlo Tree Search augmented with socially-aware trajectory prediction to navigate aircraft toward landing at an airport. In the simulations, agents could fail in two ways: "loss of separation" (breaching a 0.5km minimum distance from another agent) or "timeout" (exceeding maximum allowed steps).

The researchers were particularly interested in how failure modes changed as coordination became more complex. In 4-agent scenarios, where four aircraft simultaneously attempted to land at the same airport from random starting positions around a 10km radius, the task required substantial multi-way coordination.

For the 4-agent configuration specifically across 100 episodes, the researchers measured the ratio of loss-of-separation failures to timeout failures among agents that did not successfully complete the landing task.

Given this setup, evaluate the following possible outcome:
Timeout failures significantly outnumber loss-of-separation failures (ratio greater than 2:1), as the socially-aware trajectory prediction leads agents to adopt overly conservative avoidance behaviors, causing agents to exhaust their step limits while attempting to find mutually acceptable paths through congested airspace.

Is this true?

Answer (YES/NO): NO